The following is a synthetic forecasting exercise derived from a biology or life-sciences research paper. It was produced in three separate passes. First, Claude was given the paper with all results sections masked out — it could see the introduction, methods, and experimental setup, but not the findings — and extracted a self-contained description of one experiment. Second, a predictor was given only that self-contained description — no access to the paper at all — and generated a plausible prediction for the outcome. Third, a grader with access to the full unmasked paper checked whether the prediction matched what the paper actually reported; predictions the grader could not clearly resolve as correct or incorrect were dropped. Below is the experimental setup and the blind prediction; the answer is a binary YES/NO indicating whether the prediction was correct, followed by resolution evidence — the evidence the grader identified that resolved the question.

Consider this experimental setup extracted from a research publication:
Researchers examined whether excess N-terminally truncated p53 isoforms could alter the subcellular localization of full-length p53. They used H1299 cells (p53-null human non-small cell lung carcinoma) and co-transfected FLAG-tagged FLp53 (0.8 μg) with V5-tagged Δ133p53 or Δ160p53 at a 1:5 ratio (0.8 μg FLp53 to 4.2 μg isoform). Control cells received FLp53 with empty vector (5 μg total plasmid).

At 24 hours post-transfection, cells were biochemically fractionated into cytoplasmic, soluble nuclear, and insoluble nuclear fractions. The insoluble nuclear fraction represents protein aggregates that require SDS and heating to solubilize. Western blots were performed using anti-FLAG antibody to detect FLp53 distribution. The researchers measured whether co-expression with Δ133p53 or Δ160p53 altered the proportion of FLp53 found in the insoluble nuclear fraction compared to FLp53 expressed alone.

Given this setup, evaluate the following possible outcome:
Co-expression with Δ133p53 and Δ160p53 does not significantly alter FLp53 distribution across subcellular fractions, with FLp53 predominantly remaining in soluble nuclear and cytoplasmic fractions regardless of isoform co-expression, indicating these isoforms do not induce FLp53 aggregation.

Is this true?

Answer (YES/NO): NO